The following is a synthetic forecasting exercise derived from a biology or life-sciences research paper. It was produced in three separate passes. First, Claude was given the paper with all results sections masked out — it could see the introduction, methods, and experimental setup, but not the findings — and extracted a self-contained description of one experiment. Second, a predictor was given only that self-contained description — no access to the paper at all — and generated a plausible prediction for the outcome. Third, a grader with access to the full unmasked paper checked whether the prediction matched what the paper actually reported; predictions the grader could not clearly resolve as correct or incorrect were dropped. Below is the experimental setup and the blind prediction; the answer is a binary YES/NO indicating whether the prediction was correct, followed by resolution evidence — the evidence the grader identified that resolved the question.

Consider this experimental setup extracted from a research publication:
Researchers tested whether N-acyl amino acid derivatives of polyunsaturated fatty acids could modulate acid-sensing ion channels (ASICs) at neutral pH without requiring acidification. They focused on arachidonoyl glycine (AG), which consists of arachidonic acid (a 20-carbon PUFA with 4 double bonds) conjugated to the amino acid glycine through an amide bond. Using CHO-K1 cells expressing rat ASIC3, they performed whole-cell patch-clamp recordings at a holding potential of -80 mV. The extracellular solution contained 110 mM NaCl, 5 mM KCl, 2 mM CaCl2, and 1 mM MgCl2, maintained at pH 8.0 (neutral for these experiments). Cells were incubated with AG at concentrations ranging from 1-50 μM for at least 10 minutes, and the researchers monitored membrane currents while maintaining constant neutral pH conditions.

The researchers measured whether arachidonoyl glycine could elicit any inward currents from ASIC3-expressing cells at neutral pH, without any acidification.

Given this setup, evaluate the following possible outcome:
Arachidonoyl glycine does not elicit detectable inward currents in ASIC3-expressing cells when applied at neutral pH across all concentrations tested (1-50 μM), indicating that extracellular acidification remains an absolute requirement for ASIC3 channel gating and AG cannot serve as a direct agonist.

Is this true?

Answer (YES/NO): NO